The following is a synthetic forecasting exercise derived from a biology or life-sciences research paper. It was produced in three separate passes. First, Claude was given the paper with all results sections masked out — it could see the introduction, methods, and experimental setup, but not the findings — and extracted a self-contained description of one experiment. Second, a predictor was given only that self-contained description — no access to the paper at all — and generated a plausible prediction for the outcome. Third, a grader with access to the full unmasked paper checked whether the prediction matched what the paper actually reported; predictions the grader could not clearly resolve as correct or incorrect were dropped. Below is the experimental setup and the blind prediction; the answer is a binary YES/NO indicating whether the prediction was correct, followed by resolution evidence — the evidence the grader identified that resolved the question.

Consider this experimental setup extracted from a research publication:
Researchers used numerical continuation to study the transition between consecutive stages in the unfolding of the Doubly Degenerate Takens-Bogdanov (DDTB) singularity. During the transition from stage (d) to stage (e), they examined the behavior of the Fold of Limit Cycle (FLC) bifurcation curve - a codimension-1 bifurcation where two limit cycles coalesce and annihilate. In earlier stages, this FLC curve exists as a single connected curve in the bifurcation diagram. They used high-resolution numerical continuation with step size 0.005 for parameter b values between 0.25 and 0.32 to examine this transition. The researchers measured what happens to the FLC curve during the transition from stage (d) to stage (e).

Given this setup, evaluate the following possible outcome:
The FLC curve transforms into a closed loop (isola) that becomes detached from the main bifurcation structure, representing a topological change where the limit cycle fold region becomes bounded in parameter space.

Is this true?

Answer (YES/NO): NO